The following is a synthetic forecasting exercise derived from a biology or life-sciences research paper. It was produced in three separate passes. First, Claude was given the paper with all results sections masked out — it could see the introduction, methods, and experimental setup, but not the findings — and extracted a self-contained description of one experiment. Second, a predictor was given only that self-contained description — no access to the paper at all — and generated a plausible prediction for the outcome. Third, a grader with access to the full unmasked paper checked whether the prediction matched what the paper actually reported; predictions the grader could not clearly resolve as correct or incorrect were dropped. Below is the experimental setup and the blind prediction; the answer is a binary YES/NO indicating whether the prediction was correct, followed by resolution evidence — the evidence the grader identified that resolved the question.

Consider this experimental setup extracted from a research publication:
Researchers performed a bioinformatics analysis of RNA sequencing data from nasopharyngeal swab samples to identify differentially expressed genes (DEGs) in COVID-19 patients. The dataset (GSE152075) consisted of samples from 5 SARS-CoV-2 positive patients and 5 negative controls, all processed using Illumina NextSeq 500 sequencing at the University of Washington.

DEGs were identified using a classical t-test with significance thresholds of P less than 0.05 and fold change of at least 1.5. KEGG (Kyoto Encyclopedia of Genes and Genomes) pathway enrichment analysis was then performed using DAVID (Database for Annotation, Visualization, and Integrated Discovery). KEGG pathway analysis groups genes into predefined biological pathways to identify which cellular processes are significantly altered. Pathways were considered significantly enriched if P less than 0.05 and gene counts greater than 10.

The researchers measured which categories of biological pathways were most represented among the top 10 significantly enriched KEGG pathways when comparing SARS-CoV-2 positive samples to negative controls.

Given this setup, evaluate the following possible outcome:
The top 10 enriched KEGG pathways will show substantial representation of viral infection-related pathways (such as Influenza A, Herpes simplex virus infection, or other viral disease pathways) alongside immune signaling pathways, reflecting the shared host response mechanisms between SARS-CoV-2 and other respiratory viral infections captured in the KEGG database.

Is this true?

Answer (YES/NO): NO